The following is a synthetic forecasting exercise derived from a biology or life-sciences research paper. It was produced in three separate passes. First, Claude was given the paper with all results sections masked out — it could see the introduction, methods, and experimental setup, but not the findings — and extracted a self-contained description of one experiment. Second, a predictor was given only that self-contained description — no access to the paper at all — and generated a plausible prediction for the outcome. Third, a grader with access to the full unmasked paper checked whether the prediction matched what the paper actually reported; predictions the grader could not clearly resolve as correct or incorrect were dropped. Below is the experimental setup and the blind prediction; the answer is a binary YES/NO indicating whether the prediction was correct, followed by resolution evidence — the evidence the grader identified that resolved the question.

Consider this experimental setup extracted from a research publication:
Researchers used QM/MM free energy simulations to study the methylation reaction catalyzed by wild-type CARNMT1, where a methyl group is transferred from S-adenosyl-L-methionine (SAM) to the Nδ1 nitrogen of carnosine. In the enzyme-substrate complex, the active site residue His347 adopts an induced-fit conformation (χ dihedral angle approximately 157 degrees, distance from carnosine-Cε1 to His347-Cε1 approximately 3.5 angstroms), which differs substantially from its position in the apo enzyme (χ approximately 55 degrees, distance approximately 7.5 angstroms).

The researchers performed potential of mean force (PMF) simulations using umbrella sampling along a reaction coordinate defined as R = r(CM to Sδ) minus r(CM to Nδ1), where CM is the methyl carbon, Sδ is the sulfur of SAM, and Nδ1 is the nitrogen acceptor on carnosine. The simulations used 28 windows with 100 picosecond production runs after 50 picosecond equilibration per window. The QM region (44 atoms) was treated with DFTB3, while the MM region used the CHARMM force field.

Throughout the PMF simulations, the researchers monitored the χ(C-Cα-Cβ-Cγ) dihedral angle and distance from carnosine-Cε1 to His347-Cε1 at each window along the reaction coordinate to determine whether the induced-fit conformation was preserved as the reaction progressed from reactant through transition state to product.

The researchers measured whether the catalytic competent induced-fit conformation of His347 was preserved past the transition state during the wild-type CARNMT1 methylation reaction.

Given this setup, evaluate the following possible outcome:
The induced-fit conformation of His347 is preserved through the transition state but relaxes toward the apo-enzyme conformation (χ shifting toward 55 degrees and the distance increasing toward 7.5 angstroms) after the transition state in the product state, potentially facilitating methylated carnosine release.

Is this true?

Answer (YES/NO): YES